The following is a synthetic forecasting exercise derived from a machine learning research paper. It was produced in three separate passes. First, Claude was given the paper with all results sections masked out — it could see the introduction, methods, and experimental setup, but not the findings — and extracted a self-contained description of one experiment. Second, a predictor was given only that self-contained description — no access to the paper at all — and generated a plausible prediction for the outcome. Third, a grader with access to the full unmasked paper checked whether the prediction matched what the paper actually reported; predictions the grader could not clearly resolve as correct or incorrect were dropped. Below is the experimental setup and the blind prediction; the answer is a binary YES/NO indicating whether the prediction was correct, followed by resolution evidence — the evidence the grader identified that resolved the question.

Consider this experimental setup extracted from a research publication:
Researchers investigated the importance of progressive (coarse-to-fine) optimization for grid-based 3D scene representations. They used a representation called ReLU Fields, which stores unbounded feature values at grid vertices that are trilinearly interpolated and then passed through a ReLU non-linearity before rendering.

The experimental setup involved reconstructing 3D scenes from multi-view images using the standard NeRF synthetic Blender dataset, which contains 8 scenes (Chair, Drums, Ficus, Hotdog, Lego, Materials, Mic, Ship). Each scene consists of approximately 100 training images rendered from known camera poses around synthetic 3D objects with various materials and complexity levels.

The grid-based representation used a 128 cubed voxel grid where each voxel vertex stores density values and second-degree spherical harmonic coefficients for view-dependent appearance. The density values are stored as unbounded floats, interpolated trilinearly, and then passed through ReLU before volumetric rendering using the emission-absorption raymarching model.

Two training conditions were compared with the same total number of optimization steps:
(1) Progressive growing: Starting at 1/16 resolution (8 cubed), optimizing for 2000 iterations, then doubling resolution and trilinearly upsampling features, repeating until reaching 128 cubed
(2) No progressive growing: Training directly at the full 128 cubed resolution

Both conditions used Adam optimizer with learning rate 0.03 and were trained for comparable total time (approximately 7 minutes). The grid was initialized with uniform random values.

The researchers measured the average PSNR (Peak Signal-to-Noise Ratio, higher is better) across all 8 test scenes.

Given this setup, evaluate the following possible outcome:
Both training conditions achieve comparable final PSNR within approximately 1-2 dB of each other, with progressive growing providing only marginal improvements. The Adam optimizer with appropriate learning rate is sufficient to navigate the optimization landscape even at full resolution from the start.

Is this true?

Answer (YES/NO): NO